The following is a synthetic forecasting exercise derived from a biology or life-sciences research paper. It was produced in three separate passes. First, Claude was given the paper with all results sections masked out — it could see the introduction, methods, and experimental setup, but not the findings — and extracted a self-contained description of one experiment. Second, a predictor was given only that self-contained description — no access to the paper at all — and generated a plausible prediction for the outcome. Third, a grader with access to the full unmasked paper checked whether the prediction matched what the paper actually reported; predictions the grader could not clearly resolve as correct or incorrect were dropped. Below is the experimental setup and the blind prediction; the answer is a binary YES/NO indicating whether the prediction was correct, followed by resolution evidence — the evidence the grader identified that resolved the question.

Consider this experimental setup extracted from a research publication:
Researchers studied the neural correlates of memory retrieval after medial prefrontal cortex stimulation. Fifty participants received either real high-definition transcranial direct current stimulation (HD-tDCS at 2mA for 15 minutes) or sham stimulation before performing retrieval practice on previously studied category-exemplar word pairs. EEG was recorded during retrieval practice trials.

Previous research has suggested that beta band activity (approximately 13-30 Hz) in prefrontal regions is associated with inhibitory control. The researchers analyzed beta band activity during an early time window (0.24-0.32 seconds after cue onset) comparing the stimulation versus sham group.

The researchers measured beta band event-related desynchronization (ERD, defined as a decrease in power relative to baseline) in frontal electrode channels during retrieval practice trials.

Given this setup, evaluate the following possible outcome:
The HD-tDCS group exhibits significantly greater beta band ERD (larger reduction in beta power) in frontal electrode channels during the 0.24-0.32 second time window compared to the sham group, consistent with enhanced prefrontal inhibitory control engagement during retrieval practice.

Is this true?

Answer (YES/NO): NO